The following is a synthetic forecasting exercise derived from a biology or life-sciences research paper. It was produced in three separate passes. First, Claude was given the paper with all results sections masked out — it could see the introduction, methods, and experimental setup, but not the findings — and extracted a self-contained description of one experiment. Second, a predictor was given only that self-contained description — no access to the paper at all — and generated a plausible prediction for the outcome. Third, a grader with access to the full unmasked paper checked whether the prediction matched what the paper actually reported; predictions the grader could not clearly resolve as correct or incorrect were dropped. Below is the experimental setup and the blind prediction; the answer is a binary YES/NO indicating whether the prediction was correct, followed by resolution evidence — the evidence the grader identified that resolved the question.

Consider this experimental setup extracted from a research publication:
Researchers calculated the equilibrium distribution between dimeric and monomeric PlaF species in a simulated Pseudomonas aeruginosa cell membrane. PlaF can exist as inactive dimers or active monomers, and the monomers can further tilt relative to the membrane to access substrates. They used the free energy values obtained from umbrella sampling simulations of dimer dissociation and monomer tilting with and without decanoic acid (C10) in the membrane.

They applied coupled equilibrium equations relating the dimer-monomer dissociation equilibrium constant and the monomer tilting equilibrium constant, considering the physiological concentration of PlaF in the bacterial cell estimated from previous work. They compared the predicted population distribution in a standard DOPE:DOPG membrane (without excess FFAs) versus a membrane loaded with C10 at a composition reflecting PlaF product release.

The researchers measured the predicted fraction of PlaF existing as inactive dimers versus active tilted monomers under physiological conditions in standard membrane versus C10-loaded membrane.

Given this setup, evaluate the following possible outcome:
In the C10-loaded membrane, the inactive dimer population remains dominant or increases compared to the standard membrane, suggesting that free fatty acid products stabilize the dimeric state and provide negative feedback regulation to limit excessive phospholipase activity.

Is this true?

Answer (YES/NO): YES